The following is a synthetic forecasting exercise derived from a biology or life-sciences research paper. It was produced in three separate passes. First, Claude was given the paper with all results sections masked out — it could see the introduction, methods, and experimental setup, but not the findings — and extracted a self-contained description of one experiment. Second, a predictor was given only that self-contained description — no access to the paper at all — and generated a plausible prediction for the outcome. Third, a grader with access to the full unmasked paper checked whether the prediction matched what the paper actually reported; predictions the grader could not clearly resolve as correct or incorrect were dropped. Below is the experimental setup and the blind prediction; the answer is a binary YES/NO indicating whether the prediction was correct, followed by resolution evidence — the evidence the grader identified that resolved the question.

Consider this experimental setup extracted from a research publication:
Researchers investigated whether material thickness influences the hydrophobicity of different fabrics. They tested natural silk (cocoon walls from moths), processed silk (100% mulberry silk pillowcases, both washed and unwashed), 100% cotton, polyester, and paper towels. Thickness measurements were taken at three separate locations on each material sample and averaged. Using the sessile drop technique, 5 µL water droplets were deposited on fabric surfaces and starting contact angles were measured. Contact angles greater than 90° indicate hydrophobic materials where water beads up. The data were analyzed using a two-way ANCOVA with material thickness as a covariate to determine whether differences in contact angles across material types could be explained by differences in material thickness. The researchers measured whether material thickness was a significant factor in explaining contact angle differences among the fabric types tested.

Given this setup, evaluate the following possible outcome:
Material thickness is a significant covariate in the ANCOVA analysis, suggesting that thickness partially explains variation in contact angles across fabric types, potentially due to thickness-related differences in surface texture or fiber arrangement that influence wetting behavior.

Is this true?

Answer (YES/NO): YES